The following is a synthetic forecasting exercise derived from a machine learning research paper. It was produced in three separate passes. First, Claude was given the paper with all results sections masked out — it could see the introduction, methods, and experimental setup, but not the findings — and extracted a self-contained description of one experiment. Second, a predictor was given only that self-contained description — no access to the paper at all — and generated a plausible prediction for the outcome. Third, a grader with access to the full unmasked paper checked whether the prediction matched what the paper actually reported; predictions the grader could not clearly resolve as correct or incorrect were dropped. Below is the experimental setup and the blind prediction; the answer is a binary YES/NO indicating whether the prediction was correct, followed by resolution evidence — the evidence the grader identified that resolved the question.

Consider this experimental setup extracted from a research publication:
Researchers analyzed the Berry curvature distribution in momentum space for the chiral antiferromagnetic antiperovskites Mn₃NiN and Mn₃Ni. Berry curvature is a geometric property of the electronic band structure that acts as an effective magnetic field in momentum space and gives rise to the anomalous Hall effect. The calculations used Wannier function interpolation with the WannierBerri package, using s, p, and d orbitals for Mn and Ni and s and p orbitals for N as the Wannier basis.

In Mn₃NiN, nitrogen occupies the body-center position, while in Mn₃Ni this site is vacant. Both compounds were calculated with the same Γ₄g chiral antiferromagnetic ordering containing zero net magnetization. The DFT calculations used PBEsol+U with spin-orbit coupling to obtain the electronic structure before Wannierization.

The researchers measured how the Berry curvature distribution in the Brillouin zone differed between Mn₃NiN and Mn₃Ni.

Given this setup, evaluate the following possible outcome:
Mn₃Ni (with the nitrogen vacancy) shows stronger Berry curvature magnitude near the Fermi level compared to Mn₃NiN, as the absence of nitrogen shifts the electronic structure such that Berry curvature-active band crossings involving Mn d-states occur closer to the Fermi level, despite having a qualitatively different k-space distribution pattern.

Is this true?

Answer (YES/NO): NO